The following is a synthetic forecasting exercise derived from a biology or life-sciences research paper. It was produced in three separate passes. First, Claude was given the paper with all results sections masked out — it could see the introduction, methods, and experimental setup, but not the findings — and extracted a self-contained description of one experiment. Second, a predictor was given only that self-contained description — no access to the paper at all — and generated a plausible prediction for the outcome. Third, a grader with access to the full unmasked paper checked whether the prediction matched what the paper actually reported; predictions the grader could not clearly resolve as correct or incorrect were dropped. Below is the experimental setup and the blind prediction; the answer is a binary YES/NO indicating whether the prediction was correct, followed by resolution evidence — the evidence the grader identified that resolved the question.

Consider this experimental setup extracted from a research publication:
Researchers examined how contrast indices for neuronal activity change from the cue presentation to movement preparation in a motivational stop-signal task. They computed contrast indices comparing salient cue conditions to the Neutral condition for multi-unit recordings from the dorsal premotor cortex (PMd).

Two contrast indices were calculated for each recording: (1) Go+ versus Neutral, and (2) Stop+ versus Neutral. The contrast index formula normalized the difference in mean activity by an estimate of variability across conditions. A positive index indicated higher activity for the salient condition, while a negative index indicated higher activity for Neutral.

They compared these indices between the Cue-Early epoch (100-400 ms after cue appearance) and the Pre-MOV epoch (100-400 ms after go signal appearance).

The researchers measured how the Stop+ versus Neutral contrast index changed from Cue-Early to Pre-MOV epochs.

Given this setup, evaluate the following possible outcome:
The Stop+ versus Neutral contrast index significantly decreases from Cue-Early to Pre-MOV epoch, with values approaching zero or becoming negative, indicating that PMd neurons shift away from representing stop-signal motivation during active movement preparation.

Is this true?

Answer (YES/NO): YES